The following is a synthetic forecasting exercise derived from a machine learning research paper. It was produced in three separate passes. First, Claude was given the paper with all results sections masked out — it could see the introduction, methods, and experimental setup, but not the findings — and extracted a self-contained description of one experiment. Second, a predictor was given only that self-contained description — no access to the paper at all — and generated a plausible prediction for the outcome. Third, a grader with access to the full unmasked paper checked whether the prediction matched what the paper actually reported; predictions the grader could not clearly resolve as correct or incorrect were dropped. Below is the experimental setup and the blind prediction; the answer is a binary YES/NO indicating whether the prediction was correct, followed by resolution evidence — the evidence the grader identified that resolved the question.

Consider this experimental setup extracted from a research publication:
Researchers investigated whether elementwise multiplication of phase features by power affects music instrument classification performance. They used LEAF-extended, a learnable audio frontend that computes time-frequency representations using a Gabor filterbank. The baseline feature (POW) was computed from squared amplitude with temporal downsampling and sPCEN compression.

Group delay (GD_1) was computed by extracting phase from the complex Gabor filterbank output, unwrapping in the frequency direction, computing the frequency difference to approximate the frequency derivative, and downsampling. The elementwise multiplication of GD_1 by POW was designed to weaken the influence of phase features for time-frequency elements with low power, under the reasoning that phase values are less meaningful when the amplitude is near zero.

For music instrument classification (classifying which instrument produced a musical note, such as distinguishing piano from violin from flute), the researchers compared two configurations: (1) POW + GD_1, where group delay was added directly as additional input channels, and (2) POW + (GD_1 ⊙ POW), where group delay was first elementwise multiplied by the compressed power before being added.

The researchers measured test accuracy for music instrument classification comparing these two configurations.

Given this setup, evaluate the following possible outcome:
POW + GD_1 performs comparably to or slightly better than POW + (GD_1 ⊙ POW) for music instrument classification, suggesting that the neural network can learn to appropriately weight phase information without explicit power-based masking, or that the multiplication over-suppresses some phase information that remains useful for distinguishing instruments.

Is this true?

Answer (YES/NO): NO